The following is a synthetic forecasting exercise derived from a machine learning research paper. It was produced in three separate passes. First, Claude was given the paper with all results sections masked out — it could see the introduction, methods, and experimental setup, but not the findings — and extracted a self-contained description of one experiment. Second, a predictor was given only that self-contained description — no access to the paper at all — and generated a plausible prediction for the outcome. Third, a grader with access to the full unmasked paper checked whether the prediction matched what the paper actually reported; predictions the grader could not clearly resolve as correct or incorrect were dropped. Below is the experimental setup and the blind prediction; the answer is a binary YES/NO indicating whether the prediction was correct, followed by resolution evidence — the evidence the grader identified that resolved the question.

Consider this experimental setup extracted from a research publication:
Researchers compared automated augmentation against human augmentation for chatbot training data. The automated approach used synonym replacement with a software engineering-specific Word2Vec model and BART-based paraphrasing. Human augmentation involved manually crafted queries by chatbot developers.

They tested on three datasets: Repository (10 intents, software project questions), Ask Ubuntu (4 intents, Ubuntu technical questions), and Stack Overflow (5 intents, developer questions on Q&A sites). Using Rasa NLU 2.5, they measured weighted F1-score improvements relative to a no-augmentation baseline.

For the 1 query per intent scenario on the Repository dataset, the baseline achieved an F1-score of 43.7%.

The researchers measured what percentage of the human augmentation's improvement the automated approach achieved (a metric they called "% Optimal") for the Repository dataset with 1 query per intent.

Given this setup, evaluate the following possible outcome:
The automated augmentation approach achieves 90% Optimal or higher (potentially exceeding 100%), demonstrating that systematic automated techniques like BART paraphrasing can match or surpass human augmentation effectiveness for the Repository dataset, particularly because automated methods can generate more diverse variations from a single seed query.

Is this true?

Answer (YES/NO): NO